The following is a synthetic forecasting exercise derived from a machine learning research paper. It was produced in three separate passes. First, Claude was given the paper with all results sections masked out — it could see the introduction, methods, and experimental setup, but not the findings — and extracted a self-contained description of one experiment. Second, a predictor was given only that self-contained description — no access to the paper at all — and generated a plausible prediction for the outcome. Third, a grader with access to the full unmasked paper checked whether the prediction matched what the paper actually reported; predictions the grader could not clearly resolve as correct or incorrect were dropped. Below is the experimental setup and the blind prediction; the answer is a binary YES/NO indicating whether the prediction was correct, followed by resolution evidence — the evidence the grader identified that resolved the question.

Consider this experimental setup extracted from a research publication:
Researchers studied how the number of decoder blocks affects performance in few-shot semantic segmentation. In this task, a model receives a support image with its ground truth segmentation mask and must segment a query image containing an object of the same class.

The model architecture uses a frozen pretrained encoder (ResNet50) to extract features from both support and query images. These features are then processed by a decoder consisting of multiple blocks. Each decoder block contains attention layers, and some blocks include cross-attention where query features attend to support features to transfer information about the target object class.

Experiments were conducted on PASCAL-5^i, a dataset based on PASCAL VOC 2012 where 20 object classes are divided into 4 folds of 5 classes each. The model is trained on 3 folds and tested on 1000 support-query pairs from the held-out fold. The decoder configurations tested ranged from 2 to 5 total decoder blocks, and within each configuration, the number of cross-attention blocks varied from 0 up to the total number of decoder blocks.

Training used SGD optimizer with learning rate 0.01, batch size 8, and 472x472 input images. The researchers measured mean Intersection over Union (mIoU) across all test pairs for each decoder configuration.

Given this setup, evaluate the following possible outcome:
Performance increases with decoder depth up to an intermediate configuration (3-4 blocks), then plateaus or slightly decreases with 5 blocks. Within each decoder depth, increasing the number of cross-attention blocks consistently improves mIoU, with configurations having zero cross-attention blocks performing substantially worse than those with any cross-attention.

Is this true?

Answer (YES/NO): NO